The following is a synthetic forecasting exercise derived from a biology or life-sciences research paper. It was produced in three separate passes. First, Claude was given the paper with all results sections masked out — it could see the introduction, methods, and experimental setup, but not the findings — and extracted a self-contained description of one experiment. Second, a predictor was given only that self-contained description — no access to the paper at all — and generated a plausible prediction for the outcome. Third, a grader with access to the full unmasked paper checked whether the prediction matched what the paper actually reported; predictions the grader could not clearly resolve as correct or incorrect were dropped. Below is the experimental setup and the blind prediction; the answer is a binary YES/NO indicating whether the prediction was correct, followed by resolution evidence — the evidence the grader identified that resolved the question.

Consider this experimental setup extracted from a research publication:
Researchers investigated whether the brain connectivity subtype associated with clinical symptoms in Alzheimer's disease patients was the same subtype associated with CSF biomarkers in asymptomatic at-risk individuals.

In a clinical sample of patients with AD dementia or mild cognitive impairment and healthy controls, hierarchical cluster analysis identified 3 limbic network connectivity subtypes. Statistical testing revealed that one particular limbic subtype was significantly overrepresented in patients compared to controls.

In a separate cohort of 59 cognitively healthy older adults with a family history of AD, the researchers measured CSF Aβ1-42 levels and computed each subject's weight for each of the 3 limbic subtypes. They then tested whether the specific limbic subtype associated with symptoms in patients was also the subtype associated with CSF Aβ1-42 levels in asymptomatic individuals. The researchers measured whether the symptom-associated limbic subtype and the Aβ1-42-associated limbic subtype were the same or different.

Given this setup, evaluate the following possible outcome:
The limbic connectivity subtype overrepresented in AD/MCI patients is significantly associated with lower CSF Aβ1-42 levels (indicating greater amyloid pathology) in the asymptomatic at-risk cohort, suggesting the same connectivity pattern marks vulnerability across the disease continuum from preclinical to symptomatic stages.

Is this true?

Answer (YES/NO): NO